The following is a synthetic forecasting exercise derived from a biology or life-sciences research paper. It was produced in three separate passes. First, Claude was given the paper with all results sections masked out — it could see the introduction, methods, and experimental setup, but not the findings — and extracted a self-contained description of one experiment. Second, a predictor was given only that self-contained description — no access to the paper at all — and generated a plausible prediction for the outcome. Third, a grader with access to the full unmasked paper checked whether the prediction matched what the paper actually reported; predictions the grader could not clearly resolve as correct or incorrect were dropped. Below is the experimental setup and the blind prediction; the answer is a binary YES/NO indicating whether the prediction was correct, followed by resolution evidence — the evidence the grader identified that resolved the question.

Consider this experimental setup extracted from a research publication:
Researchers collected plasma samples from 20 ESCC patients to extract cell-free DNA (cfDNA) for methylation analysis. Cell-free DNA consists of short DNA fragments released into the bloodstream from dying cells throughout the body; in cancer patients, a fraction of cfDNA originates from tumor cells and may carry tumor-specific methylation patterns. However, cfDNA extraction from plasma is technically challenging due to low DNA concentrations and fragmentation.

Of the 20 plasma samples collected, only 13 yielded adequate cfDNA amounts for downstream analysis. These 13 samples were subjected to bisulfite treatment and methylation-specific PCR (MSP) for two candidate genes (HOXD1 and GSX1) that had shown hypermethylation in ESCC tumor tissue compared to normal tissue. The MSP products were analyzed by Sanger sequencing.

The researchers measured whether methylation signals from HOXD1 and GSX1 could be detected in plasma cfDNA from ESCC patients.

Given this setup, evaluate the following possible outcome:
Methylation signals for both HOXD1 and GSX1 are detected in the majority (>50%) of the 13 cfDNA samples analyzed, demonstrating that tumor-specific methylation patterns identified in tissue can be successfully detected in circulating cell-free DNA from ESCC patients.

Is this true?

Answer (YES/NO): YES